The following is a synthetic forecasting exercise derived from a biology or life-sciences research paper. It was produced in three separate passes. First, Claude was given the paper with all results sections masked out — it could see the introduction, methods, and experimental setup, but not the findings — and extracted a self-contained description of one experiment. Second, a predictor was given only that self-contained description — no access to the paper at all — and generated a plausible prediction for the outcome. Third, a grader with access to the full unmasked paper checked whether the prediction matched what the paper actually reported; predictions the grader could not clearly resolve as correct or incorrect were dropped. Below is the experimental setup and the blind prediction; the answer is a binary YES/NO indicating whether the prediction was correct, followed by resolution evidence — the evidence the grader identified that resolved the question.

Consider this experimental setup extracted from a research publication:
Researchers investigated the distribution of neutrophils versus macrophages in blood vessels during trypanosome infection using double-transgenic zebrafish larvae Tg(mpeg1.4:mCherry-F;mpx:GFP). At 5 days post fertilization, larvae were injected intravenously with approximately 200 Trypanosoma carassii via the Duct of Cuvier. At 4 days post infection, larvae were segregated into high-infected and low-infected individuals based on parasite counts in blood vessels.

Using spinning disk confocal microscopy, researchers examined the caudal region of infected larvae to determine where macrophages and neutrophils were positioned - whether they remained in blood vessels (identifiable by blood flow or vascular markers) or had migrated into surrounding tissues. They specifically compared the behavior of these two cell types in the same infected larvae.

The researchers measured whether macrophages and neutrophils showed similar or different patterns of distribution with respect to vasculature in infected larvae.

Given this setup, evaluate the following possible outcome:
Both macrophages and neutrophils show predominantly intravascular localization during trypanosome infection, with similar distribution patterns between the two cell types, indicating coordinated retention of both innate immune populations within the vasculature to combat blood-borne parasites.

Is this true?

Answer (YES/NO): NO